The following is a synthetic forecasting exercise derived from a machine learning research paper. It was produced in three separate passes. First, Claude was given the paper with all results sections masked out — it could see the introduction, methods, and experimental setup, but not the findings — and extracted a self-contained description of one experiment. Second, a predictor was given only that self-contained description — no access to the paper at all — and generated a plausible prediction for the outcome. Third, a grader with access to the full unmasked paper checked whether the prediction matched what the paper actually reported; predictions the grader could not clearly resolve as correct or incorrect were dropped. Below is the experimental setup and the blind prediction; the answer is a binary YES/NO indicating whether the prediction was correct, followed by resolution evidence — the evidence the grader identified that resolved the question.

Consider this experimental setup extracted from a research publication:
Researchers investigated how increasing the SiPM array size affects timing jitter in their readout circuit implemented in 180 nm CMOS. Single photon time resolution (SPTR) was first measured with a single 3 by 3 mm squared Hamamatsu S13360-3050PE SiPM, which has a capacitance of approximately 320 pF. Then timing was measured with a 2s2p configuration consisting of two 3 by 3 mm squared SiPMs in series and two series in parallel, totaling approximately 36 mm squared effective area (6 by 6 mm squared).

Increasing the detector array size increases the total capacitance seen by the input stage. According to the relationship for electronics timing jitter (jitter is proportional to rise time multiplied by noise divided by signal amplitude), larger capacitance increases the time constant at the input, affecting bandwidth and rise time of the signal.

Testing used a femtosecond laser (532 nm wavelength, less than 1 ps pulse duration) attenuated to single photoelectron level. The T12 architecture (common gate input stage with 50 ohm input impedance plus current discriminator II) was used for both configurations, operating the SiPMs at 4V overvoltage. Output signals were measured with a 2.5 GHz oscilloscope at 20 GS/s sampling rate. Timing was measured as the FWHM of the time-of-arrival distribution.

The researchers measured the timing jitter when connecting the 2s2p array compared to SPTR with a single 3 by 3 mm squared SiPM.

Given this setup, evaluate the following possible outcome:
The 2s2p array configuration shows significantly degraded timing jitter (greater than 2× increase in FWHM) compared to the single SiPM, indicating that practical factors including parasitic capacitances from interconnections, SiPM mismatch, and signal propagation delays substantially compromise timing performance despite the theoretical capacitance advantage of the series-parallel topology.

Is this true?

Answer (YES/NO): NO